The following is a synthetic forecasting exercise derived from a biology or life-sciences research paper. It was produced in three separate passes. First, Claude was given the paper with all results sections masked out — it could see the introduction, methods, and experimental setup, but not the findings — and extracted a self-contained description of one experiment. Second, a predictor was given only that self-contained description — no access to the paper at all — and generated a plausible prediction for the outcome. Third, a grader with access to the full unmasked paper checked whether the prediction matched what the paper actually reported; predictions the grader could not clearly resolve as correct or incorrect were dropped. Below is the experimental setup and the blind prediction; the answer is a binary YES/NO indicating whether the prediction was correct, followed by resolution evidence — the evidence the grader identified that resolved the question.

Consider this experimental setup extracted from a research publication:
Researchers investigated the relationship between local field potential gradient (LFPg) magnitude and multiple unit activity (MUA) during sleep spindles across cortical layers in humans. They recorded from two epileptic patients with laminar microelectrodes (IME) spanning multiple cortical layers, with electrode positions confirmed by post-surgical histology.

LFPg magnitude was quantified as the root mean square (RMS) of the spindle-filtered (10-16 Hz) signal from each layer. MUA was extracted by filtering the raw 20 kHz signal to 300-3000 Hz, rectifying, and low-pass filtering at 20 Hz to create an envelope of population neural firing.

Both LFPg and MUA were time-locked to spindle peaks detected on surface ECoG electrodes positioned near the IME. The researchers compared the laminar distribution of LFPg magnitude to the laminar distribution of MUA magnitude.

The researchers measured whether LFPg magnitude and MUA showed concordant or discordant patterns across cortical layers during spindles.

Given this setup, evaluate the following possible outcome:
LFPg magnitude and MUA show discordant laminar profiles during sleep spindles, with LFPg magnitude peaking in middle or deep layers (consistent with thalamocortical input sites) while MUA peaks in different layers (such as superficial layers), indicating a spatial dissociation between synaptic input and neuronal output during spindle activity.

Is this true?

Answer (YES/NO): NO